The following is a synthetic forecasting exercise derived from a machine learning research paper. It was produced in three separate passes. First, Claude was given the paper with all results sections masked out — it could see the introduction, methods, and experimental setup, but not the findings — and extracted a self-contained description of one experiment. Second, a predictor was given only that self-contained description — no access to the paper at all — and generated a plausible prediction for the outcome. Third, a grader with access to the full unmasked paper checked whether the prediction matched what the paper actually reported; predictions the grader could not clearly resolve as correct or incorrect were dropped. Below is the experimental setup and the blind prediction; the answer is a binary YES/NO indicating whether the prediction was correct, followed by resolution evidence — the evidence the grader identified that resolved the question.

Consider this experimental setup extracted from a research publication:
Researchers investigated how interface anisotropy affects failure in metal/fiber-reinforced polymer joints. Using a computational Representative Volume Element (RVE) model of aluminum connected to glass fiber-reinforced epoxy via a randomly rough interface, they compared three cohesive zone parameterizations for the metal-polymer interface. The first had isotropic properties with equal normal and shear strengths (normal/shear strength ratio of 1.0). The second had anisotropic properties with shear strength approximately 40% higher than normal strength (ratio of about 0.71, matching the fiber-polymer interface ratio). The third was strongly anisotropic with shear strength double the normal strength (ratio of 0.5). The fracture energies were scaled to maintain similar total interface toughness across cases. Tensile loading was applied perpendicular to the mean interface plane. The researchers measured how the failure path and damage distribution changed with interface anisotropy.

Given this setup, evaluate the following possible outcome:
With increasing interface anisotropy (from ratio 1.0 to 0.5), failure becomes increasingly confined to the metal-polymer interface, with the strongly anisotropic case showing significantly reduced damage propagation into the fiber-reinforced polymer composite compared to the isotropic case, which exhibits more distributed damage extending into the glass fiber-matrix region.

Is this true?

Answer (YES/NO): NO